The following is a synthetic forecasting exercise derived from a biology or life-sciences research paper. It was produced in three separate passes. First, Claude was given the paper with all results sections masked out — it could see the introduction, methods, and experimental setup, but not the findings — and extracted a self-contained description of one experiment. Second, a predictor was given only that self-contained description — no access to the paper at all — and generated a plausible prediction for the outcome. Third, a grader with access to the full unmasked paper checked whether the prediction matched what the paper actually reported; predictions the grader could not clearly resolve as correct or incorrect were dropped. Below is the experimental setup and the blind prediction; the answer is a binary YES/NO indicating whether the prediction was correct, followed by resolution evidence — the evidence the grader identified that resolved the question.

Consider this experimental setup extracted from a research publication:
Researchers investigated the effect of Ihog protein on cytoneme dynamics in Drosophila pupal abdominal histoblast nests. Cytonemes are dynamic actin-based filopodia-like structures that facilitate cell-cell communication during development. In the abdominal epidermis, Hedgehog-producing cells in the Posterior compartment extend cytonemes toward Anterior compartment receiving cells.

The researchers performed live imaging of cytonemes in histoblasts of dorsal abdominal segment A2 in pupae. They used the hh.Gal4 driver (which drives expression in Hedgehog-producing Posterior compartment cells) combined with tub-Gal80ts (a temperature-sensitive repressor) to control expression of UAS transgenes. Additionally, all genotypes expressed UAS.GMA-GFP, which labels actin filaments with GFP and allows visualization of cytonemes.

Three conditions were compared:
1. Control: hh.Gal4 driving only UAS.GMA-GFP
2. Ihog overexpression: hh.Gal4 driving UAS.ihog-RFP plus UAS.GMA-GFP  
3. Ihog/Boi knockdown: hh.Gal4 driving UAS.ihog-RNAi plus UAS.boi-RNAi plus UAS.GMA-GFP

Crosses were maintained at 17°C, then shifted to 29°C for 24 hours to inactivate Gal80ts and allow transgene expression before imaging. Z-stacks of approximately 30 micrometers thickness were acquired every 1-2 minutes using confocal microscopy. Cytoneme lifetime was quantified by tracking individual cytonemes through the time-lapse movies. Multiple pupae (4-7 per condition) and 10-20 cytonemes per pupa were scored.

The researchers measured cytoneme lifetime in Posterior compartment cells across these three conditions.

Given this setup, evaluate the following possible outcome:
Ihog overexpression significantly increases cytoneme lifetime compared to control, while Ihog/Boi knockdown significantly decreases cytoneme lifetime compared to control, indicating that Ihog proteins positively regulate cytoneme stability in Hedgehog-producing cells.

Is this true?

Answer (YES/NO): NO